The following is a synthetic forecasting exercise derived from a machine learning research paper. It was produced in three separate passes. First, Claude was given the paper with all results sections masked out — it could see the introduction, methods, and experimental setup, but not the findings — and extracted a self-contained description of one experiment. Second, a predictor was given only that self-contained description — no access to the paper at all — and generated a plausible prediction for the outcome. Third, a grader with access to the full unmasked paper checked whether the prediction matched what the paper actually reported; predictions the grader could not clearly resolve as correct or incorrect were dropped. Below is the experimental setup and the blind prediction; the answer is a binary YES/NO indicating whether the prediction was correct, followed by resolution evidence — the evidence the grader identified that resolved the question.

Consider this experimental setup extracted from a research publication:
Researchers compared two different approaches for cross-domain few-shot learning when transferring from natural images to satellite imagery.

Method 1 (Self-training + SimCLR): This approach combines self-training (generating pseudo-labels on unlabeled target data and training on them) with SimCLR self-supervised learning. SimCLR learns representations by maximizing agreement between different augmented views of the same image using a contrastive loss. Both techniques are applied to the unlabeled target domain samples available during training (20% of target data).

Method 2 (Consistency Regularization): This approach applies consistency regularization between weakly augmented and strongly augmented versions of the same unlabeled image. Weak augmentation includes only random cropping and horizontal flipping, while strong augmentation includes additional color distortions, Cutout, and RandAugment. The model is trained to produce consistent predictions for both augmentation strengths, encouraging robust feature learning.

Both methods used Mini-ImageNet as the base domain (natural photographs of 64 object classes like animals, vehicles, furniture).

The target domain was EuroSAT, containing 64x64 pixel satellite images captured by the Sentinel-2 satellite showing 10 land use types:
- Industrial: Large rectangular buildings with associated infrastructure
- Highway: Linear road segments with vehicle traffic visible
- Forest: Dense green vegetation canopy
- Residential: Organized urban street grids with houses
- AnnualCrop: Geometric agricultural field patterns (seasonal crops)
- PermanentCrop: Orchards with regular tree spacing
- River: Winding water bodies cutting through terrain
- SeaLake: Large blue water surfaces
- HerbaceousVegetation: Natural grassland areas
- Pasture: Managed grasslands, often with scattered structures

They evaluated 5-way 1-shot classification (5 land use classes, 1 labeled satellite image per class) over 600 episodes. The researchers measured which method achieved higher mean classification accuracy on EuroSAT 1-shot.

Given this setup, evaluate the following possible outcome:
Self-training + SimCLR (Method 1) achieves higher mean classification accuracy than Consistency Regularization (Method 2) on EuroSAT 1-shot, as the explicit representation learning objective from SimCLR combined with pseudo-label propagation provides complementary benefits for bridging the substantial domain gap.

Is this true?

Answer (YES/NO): NO